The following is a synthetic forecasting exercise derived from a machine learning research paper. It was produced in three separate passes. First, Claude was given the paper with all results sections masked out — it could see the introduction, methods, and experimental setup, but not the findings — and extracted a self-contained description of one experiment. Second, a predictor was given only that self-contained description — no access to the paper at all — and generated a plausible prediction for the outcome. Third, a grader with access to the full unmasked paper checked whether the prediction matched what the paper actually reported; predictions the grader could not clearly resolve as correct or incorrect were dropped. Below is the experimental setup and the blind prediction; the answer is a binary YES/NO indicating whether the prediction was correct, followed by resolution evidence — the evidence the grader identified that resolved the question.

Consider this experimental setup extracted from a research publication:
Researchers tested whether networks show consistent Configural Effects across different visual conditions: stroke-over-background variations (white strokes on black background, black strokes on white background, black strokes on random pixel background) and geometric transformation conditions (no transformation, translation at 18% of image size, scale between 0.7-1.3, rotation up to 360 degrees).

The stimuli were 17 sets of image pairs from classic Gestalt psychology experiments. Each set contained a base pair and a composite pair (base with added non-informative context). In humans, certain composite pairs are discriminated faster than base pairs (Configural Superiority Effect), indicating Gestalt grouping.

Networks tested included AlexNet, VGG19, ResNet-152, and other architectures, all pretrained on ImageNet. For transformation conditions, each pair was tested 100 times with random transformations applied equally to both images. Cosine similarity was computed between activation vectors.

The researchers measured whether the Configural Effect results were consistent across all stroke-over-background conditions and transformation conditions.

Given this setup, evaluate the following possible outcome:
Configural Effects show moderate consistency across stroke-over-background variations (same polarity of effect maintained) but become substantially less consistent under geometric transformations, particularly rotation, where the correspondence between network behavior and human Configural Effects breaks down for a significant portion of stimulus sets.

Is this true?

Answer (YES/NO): NO